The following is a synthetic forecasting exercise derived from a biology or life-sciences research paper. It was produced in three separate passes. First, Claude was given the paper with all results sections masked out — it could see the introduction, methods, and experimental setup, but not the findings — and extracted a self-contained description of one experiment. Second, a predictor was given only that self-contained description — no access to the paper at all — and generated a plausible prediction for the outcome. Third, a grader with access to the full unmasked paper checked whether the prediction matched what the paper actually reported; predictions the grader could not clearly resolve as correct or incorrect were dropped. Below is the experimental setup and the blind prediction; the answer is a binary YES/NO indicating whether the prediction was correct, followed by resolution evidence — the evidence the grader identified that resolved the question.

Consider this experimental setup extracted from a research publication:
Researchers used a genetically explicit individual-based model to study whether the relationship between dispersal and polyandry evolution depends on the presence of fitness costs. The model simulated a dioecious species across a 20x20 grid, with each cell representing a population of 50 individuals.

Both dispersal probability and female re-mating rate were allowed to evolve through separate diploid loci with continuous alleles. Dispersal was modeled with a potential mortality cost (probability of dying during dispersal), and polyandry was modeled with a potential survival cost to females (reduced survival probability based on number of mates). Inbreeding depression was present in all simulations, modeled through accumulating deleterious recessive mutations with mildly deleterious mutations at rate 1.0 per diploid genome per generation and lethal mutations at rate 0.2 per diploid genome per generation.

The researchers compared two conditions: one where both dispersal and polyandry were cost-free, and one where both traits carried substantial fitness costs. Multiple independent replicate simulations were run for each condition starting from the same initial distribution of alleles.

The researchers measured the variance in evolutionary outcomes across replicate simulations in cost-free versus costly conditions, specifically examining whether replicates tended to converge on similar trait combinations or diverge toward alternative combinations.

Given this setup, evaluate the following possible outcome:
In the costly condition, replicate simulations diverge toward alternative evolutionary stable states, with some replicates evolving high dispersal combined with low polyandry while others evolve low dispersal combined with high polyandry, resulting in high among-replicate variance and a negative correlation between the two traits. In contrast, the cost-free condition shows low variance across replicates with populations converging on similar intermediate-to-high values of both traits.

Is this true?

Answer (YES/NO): YES